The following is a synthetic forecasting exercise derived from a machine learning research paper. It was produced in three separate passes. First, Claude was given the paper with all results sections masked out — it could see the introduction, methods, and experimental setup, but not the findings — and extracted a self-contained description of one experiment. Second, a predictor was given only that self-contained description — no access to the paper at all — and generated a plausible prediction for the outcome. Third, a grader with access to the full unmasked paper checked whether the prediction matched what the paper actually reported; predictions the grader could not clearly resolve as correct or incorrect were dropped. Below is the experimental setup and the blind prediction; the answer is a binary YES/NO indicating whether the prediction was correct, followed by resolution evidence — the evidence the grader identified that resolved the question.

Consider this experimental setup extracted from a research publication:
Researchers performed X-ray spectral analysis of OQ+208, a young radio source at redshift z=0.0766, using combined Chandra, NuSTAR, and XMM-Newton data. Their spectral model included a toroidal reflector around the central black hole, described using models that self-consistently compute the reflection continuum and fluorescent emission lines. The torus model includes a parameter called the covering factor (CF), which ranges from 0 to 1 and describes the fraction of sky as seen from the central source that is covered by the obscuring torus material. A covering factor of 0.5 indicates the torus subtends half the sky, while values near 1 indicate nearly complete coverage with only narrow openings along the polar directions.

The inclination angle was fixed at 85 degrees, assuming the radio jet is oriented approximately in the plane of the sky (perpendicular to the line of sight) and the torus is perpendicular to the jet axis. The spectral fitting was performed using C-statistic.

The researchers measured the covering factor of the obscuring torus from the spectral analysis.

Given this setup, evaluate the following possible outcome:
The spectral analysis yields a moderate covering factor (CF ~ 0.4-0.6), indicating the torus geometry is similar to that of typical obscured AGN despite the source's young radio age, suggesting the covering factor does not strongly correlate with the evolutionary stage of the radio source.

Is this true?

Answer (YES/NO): NO